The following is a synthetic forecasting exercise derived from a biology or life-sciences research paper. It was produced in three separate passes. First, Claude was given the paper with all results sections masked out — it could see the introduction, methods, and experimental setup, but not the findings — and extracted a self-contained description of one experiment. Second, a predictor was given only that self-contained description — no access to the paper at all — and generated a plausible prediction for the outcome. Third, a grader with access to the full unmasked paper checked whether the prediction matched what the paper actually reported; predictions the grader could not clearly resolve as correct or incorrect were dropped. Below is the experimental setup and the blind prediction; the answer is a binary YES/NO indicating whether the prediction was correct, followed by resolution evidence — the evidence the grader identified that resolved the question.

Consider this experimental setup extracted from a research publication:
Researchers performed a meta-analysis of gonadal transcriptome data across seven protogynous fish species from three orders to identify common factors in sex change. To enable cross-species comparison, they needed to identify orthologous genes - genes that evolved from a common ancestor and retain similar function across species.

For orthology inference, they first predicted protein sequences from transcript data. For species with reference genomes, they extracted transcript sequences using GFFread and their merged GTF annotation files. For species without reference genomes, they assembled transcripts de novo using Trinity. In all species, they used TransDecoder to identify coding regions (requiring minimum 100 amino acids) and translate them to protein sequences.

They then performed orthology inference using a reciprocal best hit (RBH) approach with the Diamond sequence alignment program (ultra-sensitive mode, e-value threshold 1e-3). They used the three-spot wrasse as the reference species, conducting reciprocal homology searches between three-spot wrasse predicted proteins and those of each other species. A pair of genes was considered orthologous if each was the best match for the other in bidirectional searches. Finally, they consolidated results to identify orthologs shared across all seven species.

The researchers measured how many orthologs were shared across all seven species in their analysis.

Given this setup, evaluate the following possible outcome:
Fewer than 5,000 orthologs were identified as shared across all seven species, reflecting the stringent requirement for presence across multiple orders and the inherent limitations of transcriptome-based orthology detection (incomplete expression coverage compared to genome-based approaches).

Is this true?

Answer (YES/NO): NO